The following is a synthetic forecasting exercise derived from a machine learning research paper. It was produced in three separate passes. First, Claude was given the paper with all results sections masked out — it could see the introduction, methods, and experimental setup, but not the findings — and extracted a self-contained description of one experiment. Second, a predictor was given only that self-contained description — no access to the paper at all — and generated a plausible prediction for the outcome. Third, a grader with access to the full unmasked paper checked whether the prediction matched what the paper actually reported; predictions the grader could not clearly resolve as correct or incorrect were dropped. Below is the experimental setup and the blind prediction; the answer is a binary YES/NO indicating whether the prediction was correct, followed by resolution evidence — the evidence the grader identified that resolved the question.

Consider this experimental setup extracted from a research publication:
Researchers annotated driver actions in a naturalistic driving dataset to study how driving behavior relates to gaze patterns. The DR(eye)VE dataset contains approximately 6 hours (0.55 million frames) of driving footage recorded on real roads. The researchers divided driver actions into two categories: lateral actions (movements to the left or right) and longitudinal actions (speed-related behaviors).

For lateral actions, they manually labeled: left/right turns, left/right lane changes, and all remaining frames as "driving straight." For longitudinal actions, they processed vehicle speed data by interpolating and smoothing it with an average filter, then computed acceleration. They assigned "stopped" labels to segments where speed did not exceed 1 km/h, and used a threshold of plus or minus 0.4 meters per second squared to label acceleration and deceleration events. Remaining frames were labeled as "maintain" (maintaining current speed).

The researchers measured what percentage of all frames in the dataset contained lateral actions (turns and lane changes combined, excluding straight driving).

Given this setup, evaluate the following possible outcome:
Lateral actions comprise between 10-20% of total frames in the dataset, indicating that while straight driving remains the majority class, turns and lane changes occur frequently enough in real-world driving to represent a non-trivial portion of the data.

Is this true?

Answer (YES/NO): NO